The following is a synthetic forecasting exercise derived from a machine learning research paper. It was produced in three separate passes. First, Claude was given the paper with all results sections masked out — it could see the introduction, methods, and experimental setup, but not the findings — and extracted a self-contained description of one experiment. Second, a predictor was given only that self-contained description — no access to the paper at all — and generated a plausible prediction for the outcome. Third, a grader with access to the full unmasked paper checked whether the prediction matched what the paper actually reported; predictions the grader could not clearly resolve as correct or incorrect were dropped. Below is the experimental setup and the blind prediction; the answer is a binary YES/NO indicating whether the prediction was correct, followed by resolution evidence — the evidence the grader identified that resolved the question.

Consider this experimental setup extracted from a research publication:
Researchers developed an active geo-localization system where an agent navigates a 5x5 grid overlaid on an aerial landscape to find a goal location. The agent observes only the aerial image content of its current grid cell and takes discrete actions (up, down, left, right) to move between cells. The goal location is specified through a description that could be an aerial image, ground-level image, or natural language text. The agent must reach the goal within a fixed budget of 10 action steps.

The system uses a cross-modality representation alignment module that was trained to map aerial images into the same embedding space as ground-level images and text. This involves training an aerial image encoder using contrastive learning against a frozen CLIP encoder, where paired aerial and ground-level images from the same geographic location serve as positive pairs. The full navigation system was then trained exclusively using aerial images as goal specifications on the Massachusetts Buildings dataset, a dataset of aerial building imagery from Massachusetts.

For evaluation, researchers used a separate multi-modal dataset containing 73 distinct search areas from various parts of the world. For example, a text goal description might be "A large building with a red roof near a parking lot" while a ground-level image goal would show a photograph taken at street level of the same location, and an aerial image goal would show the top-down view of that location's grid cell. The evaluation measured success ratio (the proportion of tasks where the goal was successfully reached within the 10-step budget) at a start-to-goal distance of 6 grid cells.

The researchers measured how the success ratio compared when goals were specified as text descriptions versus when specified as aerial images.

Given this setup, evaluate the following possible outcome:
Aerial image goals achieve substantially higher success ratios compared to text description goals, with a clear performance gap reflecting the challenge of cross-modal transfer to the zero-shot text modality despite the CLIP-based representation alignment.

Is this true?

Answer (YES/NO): NO